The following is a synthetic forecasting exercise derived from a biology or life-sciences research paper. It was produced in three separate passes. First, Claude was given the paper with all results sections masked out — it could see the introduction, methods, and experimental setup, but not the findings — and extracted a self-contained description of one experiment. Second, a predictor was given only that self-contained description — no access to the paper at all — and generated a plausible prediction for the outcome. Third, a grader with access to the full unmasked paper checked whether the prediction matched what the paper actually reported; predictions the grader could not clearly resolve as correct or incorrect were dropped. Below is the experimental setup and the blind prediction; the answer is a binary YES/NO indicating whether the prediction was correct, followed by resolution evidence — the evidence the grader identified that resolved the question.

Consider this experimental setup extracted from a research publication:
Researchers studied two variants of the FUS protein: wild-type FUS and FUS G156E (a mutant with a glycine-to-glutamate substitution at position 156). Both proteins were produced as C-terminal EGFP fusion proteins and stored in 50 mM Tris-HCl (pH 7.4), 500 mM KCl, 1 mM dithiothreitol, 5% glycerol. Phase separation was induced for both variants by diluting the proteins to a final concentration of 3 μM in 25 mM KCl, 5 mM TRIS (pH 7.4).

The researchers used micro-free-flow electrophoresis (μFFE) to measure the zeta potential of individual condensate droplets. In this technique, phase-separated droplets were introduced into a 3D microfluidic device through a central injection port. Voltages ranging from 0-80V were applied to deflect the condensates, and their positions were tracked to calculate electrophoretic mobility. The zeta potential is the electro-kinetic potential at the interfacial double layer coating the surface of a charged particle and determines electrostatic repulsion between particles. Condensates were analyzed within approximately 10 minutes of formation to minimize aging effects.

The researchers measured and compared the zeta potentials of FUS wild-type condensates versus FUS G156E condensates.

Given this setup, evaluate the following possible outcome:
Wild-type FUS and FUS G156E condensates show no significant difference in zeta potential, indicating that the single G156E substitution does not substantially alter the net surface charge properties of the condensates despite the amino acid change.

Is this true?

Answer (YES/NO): NO